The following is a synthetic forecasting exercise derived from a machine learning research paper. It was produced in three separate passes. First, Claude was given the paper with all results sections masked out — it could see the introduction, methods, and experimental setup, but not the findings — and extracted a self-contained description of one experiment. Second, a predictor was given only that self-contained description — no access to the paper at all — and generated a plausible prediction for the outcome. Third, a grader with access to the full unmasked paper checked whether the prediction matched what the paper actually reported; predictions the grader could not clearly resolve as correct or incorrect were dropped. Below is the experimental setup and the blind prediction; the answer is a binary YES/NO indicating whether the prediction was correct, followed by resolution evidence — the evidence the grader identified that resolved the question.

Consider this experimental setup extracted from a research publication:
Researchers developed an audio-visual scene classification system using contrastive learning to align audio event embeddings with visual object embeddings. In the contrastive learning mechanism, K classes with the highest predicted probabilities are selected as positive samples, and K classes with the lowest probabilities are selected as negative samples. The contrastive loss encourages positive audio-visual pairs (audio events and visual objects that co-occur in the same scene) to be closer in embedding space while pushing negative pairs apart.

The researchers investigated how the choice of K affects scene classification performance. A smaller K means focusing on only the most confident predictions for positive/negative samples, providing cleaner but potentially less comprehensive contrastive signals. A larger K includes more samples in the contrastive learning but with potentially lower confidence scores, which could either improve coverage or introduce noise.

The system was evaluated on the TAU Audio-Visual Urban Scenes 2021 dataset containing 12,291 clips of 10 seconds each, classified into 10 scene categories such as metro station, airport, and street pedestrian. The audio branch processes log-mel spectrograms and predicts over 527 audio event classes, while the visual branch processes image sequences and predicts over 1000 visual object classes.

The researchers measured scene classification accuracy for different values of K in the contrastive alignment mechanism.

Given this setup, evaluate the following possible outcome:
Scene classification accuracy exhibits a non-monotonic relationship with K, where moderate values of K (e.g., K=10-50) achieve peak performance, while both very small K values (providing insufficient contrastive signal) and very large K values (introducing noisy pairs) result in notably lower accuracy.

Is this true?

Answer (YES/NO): YES